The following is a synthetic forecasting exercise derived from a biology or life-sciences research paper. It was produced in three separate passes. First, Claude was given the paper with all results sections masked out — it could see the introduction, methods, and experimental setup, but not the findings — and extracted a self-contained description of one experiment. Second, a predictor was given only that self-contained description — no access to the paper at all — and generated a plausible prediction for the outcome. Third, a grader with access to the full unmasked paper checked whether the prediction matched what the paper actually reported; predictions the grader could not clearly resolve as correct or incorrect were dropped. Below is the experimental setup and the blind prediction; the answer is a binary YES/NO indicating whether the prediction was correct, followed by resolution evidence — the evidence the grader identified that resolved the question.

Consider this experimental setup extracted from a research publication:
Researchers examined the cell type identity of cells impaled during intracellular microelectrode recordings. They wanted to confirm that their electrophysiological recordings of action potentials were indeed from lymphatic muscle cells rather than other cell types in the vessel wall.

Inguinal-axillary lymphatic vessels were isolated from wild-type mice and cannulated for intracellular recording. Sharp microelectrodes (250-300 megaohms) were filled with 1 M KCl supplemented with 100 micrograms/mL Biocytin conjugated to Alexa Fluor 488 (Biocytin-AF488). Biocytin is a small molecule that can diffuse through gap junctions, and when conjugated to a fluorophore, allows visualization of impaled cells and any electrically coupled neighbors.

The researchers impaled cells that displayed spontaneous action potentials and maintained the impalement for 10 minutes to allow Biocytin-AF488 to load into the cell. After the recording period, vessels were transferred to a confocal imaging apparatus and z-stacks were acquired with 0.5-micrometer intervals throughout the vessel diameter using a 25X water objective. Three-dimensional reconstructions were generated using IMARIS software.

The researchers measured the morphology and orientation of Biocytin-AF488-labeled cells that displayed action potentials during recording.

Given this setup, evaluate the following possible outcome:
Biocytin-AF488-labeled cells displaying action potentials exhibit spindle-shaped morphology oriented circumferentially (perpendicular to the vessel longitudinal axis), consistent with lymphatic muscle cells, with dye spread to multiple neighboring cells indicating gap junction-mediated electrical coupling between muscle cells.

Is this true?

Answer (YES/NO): YES